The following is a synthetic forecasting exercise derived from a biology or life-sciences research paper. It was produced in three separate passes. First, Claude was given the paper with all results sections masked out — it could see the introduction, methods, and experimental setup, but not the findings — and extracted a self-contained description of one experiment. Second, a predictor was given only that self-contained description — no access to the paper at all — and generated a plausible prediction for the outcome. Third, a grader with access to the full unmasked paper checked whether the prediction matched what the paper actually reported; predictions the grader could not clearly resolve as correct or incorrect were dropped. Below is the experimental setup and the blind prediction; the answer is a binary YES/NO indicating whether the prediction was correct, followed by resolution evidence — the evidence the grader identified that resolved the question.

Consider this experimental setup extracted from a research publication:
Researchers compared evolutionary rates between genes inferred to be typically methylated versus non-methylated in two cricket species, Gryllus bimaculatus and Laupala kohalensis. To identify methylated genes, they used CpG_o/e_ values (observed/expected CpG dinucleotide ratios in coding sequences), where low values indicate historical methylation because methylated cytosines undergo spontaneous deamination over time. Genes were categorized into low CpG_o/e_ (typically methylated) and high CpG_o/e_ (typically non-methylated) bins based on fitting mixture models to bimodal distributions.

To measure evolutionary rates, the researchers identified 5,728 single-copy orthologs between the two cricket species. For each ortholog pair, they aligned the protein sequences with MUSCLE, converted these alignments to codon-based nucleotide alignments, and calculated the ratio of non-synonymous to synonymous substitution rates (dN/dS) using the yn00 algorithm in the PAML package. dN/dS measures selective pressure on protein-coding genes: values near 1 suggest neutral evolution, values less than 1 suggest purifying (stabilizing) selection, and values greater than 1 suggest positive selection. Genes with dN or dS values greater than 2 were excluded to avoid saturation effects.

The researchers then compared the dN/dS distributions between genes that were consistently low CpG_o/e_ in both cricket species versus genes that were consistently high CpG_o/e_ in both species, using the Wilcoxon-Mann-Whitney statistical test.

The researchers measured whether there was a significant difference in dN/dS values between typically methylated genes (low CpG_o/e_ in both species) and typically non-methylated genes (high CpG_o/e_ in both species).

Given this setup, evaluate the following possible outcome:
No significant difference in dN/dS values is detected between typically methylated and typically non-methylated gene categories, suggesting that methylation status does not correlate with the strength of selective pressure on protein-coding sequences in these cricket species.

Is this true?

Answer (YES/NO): NO